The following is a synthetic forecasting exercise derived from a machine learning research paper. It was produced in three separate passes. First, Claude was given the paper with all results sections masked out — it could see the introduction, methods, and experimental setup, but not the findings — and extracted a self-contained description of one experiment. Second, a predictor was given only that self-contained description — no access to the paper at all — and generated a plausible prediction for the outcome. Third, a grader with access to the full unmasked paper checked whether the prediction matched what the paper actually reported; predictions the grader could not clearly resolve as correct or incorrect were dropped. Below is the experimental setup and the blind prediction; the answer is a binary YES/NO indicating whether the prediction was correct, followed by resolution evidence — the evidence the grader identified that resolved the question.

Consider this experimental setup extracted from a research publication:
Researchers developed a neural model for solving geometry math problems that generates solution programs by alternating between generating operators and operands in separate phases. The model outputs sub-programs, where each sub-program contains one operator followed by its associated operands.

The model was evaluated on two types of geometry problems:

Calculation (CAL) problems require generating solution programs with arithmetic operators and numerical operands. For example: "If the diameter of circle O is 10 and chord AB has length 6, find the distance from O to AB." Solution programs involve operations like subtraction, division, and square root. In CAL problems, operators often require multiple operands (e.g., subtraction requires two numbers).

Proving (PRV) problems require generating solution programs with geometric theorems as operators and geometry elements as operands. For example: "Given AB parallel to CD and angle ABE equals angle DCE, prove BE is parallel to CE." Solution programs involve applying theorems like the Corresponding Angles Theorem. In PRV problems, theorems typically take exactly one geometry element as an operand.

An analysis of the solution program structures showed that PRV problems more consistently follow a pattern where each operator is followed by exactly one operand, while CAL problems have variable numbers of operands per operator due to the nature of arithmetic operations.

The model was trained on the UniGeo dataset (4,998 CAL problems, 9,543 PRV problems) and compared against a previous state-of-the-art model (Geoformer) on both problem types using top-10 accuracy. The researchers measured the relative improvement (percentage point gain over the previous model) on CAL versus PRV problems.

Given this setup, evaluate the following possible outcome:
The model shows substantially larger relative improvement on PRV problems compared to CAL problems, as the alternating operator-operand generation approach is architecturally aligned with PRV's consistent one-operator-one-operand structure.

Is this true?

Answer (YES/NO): YES